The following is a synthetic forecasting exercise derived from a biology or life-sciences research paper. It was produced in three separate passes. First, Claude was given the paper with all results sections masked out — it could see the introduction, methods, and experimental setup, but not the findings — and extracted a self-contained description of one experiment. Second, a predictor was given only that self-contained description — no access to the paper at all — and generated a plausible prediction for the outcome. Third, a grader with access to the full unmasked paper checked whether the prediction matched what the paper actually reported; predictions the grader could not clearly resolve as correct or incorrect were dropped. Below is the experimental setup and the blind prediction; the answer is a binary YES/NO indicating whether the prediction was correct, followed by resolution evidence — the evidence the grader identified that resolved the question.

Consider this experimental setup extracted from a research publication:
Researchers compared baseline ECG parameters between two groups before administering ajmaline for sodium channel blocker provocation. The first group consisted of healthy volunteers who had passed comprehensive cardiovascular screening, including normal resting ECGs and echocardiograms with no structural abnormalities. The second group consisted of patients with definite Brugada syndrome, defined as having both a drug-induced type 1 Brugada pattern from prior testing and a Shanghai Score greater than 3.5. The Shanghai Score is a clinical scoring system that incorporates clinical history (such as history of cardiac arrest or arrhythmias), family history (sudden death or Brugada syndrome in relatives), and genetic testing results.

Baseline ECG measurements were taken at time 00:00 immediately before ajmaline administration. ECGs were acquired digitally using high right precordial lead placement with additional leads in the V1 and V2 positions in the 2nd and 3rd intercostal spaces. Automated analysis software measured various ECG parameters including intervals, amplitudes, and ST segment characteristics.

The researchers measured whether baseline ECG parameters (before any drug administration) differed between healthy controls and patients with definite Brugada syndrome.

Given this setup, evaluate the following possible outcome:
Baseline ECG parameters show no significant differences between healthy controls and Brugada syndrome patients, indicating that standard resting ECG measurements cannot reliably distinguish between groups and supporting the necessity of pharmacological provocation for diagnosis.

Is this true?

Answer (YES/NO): NO